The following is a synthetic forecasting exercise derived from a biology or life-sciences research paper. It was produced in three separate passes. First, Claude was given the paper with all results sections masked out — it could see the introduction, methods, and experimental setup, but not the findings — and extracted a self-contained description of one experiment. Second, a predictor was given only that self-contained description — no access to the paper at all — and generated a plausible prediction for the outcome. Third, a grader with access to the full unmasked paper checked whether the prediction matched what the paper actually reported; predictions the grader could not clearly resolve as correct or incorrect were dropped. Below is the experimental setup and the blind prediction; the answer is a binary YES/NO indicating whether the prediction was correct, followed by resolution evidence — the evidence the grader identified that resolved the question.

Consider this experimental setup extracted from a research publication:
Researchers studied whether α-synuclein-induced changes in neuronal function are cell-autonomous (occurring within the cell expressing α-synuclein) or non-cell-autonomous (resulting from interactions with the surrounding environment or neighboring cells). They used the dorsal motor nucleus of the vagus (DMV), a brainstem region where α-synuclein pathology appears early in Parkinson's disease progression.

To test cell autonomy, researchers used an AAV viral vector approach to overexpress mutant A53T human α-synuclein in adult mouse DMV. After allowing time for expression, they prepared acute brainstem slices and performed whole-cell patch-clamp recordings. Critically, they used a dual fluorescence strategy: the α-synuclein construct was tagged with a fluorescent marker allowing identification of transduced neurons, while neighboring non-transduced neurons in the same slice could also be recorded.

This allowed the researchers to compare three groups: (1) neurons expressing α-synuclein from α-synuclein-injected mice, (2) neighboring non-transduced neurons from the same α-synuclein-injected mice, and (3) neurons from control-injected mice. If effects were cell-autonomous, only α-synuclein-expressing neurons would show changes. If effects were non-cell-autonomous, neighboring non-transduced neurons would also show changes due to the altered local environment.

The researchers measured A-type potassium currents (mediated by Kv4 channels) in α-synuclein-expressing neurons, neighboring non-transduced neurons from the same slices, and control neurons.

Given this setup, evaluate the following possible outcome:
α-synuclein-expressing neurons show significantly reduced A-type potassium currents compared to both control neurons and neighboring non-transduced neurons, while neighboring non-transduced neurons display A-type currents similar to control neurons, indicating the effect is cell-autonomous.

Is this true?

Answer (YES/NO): NO